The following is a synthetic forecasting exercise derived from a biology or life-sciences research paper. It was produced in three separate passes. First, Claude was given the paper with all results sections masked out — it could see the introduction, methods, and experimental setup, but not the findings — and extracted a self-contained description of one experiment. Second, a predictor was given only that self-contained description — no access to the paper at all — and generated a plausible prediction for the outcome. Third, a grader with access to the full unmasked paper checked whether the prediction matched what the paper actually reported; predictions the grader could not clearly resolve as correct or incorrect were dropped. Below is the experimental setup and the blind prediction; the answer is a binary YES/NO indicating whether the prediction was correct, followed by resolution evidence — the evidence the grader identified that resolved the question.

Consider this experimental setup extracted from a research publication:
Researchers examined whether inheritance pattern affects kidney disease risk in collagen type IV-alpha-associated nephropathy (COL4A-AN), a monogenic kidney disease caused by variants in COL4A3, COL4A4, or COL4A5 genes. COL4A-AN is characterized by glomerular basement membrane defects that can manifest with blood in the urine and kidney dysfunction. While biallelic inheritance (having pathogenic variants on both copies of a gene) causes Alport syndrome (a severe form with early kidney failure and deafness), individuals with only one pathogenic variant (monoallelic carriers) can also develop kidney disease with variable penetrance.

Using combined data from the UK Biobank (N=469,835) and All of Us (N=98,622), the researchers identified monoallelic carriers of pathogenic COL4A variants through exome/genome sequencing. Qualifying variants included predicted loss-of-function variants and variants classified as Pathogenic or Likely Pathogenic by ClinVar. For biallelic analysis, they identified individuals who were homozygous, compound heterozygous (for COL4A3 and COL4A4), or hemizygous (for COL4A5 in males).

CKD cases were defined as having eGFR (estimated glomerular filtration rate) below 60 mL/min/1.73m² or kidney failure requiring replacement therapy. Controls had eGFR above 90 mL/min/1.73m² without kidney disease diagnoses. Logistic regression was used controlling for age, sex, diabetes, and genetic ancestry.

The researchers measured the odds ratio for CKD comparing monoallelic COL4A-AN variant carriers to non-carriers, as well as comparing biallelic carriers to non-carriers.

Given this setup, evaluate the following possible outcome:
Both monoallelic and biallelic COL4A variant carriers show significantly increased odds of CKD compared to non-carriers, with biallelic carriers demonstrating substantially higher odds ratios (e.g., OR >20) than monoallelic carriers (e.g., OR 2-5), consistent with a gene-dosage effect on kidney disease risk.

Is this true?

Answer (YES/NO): NO